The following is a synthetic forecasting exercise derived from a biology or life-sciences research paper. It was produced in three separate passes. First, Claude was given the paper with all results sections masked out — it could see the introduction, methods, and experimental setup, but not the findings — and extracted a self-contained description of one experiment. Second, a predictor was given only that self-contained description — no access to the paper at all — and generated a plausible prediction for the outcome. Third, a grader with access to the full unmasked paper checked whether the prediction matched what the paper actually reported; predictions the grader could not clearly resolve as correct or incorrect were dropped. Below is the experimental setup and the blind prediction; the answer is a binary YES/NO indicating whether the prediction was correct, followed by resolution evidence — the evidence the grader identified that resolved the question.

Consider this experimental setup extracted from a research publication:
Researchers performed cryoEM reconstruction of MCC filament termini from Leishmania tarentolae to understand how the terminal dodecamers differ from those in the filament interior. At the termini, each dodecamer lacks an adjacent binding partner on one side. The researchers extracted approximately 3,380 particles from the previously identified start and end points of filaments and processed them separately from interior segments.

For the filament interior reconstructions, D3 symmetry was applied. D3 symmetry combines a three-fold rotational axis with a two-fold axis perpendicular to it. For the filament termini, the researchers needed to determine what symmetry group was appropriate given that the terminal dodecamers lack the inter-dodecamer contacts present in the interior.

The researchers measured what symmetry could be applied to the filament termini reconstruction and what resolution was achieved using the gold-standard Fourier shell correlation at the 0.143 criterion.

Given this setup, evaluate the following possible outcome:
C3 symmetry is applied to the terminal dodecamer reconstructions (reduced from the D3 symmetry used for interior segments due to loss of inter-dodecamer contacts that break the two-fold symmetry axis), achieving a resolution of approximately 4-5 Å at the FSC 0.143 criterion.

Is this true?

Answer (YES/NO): NO